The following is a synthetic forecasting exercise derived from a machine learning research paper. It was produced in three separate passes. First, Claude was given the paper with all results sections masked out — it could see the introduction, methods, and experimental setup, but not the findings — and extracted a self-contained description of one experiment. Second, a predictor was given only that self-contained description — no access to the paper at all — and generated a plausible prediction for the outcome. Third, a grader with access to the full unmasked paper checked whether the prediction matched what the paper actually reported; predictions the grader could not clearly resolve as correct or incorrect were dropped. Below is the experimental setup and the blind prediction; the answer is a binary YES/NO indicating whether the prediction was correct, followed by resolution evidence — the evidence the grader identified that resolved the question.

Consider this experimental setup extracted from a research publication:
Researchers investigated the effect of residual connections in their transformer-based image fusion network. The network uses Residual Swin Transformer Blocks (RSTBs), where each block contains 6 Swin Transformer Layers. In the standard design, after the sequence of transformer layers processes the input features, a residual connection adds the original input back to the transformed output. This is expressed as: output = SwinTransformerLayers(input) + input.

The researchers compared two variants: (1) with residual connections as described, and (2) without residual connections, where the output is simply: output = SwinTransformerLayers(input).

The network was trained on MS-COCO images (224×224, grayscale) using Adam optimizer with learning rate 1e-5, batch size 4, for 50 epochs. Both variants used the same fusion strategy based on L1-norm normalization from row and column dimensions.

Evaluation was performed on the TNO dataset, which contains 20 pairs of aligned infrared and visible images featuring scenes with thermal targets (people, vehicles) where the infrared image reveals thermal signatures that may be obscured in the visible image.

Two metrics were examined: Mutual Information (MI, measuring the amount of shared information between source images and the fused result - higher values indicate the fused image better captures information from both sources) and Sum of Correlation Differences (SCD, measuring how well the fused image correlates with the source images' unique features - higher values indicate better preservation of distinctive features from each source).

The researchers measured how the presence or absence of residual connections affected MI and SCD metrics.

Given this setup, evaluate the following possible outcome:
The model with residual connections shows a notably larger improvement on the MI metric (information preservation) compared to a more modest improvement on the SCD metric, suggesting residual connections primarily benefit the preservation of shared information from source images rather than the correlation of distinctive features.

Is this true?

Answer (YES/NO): NO